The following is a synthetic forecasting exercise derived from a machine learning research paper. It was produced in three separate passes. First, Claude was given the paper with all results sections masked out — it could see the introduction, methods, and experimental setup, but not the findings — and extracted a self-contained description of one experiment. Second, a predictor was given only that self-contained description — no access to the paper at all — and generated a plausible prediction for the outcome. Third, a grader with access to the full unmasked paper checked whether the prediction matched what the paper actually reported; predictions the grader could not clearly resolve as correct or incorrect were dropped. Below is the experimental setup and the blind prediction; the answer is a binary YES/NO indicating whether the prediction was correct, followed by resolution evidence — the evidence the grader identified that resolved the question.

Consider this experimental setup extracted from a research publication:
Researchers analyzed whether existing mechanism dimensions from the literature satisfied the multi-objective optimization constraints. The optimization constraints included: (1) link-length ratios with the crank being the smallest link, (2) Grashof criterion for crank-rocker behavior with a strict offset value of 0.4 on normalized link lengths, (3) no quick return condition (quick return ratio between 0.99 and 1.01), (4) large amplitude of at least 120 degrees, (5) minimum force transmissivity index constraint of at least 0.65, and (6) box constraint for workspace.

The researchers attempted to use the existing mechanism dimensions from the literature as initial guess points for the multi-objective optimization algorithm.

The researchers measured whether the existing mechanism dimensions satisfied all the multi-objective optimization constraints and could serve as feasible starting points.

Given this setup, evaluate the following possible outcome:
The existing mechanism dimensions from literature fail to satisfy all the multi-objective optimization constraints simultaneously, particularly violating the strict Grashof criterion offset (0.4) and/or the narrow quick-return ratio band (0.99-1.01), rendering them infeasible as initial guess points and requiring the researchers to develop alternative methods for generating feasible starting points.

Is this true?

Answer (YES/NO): NO